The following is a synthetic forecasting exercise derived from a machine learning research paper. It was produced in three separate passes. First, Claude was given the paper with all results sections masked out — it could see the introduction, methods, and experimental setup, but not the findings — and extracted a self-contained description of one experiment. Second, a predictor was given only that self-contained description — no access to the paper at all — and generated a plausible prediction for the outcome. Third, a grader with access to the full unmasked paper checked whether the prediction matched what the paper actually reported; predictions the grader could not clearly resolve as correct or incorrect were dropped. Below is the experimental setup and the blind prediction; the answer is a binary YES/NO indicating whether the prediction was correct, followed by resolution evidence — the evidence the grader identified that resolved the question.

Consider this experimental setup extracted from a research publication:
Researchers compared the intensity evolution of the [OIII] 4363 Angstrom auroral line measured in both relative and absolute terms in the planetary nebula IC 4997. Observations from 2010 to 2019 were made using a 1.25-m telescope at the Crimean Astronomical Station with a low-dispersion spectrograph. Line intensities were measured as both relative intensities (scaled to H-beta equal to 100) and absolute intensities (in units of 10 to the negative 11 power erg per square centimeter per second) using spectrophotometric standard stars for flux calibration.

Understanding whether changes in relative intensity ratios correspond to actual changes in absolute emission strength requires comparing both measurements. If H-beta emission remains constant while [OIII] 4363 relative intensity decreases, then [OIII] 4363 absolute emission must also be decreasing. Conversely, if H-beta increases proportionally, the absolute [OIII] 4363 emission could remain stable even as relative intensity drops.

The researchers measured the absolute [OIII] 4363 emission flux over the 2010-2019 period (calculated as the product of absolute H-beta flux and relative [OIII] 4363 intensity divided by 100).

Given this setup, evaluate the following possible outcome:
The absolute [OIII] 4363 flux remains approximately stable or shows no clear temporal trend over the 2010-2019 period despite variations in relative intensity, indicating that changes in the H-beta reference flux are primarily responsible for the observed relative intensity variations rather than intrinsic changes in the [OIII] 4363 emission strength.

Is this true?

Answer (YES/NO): NO